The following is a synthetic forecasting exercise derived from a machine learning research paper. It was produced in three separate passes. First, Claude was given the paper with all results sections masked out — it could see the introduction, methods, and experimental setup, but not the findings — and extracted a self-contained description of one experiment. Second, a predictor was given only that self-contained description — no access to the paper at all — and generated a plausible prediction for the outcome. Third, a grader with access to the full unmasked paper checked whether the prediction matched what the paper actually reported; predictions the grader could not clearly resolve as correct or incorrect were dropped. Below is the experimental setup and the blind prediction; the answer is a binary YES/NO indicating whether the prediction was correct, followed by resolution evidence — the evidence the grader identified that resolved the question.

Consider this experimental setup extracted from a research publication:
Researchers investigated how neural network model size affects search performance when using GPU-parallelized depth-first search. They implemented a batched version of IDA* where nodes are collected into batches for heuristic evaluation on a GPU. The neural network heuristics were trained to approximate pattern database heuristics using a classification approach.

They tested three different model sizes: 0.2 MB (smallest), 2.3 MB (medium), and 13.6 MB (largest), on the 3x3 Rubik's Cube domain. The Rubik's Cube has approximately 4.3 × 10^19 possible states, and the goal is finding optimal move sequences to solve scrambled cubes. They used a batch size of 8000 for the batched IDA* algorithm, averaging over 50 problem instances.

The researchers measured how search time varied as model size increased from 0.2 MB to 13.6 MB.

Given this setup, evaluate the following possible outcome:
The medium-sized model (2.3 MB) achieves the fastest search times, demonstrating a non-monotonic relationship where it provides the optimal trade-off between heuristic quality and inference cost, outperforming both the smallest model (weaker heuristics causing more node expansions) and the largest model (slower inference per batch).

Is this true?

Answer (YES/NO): NO